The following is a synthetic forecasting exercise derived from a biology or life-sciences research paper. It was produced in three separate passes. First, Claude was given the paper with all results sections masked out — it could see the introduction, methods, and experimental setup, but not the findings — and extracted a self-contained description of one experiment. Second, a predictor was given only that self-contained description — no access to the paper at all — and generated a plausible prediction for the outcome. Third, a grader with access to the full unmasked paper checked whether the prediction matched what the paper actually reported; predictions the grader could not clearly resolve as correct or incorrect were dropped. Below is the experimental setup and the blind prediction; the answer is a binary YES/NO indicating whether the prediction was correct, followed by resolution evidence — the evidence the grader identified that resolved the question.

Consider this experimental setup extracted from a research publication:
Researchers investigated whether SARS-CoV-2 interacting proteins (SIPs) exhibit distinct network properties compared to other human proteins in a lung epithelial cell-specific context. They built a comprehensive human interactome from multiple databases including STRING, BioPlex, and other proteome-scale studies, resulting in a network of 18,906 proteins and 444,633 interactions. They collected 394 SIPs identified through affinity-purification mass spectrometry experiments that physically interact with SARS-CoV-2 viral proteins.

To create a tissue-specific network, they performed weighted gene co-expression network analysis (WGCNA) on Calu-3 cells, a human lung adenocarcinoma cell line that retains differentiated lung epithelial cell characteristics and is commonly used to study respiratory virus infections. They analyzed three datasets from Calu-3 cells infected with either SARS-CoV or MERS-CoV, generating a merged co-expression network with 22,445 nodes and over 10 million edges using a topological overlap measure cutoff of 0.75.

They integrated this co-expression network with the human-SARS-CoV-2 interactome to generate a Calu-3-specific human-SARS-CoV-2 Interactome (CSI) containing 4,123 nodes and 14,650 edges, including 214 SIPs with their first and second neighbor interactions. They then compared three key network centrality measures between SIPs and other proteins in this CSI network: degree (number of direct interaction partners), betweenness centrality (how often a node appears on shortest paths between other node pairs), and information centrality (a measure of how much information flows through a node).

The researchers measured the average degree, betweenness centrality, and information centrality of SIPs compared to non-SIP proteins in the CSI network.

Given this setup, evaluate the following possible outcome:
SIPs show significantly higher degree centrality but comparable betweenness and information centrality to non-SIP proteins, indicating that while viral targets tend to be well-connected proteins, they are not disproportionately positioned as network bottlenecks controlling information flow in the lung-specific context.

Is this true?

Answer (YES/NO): NO